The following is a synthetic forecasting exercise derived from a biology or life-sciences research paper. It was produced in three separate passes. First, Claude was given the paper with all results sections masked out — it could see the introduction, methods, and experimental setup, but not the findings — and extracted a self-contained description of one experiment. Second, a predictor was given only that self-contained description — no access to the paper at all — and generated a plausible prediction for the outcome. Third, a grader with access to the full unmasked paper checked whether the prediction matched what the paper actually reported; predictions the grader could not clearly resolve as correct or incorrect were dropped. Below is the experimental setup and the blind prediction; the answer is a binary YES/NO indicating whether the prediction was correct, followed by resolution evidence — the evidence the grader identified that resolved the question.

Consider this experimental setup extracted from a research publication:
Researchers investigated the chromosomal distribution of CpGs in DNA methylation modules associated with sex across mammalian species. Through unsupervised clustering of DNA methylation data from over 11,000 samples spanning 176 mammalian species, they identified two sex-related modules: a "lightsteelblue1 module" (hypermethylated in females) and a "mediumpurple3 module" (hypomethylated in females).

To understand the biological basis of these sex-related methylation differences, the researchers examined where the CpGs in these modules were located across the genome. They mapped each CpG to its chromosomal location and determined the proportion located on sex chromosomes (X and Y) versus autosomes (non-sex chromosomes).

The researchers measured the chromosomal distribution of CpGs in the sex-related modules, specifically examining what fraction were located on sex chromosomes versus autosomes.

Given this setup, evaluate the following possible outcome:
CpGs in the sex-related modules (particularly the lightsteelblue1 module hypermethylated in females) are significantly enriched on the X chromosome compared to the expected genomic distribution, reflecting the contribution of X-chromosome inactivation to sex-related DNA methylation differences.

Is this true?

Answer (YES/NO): YES